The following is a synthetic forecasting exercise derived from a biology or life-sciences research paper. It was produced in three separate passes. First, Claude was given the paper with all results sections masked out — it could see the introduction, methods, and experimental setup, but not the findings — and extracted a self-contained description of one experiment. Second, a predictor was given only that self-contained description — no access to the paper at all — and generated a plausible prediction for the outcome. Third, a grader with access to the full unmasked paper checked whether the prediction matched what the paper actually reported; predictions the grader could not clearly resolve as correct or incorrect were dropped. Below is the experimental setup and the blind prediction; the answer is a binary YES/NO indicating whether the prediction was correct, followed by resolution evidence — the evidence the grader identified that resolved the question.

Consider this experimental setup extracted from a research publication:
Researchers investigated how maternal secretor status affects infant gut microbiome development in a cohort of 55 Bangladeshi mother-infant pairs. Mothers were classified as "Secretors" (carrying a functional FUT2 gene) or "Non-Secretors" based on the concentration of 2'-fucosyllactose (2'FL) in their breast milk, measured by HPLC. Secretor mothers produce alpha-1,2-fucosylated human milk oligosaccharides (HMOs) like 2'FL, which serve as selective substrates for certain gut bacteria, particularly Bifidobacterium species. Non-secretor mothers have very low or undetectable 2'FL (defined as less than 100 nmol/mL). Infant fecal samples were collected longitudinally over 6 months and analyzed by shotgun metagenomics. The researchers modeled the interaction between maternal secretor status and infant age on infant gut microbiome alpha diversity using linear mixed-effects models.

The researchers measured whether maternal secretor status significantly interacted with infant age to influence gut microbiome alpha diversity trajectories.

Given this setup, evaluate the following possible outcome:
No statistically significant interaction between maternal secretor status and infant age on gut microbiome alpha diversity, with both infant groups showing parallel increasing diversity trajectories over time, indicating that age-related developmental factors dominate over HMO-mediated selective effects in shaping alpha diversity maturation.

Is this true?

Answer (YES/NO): NO